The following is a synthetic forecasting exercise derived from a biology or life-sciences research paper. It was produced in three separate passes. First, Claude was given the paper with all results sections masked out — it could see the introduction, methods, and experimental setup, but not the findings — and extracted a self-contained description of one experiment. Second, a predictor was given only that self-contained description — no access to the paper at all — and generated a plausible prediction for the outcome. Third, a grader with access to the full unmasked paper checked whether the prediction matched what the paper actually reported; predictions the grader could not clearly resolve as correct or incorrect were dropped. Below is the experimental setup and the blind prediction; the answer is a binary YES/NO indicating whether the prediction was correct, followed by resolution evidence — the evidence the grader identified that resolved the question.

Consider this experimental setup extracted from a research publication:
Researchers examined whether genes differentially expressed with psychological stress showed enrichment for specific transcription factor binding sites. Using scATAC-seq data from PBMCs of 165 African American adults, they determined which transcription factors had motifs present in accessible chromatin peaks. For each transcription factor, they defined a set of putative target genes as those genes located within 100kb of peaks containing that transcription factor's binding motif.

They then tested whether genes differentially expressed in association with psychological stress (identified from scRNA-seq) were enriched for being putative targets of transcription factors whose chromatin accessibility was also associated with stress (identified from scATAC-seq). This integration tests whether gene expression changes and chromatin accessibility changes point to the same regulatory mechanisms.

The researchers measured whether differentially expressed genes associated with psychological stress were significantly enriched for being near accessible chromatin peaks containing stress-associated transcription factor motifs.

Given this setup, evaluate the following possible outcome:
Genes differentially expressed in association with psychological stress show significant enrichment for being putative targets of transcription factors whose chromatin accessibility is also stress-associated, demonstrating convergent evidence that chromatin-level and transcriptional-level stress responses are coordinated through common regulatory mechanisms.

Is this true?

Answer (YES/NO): YES